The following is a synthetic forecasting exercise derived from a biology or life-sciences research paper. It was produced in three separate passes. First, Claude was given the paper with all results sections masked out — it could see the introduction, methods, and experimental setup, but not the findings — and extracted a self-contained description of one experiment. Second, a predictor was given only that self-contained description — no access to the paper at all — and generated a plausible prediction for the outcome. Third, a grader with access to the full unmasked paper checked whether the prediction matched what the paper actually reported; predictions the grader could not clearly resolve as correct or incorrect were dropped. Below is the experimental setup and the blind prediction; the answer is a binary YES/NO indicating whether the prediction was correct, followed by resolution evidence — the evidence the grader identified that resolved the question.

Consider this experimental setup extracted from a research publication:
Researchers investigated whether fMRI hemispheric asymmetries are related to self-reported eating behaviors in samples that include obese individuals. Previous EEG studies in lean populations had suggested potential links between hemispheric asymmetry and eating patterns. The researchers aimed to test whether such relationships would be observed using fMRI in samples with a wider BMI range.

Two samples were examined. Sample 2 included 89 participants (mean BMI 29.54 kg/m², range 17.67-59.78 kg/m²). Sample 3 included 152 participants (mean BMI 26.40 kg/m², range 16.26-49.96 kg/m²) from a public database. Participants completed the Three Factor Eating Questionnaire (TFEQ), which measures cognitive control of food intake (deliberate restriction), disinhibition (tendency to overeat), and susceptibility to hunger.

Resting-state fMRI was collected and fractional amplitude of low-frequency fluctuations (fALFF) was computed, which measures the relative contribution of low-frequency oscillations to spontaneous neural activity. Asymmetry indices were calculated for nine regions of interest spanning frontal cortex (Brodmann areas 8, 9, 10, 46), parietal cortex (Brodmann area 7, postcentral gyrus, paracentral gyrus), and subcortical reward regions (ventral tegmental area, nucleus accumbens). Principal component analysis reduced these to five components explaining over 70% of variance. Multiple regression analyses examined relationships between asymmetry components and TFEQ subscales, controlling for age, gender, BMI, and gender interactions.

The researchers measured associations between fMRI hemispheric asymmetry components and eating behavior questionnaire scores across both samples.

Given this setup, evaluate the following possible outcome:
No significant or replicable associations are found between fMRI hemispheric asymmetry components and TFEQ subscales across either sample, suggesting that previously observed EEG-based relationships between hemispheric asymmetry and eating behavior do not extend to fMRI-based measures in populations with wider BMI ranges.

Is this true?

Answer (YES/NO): YES